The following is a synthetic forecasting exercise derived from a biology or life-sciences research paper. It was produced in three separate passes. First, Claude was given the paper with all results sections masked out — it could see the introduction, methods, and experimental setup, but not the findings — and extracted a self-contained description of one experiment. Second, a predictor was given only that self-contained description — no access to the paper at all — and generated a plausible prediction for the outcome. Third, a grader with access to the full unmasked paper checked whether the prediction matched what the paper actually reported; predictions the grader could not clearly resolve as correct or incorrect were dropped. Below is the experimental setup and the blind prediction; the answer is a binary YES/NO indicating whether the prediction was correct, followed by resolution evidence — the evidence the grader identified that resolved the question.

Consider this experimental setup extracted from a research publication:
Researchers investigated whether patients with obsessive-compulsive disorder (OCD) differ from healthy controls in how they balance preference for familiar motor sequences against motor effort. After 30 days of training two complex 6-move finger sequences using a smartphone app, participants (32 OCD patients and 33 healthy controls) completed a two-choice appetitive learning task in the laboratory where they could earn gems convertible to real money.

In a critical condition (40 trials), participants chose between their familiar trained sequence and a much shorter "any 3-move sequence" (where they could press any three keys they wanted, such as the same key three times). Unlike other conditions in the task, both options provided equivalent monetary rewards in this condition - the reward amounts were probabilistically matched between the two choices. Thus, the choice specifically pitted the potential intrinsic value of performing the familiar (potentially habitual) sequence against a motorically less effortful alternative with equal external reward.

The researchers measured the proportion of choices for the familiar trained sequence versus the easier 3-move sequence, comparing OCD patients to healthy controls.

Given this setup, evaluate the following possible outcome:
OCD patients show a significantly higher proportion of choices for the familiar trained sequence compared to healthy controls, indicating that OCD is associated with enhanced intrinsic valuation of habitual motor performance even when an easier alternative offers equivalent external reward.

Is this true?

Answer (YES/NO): YES